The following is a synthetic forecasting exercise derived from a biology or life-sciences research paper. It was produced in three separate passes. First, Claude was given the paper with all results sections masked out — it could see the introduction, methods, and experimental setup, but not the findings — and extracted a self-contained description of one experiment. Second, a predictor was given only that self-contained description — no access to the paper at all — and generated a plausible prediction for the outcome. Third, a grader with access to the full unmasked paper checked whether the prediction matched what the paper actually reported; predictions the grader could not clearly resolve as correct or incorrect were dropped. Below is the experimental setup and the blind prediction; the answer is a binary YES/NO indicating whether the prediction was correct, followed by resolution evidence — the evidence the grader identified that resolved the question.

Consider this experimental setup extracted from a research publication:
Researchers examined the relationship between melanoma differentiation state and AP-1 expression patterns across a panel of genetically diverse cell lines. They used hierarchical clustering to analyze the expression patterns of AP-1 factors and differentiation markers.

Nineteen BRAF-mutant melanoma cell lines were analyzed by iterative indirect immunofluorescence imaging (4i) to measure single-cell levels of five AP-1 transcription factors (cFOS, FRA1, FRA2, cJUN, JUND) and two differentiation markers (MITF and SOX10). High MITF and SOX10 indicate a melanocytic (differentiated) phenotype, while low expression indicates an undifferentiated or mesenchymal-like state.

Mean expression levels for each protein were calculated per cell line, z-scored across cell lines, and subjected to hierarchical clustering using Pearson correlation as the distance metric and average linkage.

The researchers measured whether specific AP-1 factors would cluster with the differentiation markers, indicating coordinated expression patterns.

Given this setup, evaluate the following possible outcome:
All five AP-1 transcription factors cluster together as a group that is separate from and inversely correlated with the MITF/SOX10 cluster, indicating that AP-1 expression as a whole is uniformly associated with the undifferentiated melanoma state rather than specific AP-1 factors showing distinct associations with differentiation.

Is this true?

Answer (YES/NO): NO